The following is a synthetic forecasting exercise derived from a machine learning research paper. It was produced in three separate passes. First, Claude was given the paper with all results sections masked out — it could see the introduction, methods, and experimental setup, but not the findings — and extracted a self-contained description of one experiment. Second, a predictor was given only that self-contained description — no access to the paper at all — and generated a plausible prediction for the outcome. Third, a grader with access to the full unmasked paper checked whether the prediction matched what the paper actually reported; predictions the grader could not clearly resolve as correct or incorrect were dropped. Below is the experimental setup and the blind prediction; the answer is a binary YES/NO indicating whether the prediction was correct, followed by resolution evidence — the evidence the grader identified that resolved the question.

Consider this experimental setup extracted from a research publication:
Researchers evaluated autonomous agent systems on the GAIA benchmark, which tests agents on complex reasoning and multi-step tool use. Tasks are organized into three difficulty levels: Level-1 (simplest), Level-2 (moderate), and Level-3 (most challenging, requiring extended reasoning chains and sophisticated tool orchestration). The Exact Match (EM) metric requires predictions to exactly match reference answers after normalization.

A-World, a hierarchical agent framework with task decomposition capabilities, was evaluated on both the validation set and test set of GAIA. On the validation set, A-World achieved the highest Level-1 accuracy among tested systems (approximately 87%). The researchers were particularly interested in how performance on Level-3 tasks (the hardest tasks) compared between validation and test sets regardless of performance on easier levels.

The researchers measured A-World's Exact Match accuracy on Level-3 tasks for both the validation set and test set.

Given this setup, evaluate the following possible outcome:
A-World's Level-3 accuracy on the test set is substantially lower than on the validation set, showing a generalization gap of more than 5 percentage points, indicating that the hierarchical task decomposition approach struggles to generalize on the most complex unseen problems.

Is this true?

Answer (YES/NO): YES